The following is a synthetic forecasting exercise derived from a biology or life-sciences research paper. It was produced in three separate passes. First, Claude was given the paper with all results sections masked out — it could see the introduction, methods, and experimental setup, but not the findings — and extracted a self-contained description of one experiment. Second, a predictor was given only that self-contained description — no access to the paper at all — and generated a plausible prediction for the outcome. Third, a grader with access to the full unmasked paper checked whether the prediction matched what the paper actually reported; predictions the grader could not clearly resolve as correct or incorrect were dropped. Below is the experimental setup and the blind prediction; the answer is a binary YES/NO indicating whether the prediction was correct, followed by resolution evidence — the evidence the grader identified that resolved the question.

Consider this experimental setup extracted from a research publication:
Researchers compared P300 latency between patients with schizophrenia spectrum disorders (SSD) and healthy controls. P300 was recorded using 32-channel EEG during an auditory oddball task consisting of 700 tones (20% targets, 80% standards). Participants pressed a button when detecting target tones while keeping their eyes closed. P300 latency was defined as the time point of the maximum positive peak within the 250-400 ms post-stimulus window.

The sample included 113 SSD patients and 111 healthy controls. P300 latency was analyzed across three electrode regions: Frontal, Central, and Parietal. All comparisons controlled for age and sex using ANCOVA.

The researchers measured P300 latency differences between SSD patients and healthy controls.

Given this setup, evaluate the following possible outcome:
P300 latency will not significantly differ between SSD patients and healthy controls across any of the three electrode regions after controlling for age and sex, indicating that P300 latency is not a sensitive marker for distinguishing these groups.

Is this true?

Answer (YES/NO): YES